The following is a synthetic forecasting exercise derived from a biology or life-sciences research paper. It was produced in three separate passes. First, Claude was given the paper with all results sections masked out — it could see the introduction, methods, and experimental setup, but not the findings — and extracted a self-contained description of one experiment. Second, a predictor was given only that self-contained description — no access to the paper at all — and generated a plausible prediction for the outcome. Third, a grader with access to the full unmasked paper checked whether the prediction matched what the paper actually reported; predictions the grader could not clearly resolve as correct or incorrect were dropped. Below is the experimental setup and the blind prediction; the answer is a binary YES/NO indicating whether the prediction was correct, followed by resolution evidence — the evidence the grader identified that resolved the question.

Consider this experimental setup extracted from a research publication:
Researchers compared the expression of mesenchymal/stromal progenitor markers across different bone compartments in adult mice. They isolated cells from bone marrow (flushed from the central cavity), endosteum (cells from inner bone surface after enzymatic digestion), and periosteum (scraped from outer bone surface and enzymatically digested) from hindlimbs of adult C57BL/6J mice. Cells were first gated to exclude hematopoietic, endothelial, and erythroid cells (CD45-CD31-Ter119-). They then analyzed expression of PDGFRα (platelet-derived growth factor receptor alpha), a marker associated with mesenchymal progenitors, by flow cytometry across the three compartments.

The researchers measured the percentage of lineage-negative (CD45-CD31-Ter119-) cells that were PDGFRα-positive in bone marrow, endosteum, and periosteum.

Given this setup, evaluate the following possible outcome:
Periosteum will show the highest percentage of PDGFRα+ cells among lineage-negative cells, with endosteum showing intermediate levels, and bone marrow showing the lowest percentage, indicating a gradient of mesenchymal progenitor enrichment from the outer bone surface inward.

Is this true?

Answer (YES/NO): NO